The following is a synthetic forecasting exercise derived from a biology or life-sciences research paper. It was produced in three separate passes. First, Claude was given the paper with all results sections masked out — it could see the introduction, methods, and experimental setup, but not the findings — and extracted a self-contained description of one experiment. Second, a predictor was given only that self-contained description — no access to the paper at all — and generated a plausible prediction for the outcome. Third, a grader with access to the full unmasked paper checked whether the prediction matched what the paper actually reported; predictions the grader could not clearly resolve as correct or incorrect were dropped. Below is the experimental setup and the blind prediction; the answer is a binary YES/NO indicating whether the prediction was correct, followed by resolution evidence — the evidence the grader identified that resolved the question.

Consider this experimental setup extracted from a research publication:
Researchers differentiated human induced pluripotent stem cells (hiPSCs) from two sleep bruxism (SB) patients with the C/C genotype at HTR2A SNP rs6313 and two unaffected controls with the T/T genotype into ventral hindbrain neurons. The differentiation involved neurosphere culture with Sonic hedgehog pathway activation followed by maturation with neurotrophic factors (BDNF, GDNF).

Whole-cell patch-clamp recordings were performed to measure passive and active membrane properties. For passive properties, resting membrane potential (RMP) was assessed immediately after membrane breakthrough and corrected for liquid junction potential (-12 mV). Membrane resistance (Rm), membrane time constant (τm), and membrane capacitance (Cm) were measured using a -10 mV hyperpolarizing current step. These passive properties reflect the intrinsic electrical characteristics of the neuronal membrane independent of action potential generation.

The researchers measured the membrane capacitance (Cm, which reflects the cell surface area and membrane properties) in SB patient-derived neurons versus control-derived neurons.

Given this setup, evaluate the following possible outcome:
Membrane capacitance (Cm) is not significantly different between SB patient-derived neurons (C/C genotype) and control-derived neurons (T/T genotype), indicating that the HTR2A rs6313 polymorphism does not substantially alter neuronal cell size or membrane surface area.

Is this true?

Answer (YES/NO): YES